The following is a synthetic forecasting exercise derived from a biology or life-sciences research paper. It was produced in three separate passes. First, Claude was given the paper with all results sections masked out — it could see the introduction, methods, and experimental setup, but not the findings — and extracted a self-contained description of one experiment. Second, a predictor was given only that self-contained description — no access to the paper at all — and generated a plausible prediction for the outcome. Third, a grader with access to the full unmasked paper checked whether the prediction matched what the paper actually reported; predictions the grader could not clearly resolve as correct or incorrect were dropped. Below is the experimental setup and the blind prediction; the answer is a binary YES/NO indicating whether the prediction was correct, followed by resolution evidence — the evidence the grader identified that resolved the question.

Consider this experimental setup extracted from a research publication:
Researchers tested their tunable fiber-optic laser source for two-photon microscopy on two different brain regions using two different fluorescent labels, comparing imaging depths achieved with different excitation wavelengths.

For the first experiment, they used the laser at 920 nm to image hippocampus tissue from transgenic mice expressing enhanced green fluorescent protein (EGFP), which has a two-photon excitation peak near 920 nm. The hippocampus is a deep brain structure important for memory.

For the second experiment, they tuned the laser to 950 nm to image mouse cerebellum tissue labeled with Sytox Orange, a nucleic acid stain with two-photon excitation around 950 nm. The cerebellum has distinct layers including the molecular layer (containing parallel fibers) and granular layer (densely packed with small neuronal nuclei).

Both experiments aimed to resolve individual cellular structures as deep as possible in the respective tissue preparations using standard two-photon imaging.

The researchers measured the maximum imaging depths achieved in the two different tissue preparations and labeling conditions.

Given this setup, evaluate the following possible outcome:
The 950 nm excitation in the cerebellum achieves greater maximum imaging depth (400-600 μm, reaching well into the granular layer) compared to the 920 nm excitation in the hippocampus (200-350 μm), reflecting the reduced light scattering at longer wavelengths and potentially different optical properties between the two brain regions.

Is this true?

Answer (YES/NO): NO